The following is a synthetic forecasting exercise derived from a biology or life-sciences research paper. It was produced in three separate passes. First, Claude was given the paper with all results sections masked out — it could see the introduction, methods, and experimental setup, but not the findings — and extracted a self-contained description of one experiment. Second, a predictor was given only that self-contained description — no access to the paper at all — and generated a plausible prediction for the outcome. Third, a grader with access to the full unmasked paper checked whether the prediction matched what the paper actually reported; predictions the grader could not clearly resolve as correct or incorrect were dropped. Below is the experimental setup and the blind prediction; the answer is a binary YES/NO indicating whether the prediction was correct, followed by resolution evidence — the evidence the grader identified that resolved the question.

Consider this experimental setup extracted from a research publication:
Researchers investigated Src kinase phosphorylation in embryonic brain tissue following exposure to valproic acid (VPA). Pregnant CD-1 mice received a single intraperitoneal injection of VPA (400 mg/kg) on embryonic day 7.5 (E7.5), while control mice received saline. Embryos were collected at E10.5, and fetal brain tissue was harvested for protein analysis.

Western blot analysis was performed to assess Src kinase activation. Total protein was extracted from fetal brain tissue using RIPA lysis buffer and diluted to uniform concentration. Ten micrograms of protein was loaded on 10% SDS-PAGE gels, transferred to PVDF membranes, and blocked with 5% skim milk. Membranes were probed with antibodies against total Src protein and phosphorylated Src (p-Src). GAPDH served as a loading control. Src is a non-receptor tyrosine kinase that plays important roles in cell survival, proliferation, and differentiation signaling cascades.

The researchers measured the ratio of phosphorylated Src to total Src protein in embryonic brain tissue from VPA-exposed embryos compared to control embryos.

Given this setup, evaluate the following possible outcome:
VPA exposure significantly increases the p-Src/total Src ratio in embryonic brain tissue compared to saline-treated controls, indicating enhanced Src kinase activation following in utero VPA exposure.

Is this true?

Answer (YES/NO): NO